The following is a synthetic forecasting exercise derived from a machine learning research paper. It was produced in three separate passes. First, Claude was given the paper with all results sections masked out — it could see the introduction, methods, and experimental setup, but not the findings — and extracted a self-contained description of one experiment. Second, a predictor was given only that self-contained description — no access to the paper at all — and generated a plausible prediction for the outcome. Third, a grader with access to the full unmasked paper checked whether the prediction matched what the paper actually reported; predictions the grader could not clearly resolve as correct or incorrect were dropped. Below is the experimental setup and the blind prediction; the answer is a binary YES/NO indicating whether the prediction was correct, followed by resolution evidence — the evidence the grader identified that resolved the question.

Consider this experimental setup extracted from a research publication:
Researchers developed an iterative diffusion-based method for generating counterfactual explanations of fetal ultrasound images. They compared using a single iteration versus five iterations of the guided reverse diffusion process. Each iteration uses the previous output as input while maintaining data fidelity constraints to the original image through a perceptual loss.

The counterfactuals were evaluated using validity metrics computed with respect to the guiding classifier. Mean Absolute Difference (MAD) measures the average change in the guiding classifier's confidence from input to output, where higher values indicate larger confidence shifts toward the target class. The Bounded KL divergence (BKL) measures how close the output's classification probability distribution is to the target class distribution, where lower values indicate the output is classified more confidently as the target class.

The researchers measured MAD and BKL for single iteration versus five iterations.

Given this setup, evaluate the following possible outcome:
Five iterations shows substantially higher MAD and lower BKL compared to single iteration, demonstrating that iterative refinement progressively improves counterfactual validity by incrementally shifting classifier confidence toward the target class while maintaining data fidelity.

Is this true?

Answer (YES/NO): YES